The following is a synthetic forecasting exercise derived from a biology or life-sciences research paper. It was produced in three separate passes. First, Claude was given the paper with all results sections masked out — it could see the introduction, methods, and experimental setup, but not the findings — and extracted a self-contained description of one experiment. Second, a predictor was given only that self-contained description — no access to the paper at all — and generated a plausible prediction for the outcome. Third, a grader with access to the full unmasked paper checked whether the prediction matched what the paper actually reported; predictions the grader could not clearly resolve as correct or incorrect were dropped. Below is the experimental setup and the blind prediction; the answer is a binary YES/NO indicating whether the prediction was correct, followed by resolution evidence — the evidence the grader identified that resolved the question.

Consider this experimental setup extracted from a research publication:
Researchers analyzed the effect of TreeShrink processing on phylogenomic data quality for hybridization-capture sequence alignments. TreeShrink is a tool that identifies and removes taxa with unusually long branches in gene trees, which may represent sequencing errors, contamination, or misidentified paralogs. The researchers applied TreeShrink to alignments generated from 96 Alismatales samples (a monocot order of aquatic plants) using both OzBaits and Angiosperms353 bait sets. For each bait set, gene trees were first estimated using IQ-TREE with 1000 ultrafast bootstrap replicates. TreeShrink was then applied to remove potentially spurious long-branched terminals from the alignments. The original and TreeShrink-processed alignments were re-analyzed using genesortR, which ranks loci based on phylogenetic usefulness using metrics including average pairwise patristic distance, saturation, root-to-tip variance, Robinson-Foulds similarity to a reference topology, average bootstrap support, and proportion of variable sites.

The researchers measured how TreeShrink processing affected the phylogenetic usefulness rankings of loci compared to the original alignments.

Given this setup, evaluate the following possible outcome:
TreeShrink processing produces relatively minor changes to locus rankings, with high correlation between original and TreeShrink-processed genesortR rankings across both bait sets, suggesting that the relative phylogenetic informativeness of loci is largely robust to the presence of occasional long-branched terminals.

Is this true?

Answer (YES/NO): YES